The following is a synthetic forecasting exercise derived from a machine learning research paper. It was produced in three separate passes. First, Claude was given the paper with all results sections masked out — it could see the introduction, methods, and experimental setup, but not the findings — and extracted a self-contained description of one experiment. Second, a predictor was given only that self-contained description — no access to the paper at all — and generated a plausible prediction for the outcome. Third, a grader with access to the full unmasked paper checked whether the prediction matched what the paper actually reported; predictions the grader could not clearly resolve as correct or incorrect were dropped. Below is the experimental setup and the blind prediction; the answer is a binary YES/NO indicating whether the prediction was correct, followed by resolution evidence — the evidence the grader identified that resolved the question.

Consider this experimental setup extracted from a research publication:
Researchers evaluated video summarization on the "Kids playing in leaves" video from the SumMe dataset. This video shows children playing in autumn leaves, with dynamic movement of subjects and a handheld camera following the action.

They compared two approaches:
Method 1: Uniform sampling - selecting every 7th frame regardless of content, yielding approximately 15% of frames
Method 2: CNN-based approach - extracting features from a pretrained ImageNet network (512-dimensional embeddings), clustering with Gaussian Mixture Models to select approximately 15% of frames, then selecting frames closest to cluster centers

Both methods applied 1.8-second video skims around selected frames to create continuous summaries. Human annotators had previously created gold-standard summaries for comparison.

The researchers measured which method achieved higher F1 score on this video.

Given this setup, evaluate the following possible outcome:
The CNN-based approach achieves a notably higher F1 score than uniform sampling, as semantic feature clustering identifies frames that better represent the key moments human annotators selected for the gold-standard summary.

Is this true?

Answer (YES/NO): NO